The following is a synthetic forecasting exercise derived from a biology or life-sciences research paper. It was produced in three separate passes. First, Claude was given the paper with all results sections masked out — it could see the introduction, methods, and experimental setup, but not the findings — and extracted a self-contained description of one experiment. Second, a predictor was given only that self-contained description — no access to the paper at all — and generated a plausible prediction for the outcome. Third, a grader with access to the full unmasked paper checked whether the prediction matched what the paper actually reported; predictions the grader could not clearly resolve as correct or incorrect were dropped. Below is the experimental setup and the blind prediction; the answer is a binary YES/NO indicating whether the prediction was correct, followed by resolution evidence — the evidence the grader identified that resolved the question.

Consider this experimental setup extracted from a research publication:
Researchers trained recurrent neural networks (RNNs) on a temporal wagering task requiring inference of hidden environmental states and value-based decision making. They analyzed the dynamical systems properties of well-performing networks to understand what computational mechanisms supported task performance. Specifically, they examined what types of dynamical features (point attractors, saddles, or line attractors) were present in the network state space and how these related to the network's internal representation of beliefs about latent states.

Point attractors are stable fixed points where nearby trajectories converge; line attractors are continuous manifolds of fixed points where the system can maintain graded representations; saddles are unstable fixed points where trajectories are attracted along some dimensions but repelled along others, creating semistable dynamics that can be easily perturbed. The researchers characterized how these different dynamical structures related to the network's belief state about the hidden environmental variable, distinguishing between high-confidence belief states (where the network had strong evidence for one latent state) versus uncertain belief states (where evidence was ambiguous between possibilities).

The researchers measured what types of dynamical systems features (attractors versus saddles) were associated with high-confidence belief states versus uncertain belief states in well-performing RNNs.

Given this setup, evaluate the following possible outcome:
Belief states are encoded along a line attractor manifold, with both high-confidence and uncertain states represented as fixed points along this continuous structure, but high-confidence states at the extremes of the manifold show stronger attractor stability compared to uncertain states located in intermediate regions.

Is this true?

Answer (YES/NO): NO